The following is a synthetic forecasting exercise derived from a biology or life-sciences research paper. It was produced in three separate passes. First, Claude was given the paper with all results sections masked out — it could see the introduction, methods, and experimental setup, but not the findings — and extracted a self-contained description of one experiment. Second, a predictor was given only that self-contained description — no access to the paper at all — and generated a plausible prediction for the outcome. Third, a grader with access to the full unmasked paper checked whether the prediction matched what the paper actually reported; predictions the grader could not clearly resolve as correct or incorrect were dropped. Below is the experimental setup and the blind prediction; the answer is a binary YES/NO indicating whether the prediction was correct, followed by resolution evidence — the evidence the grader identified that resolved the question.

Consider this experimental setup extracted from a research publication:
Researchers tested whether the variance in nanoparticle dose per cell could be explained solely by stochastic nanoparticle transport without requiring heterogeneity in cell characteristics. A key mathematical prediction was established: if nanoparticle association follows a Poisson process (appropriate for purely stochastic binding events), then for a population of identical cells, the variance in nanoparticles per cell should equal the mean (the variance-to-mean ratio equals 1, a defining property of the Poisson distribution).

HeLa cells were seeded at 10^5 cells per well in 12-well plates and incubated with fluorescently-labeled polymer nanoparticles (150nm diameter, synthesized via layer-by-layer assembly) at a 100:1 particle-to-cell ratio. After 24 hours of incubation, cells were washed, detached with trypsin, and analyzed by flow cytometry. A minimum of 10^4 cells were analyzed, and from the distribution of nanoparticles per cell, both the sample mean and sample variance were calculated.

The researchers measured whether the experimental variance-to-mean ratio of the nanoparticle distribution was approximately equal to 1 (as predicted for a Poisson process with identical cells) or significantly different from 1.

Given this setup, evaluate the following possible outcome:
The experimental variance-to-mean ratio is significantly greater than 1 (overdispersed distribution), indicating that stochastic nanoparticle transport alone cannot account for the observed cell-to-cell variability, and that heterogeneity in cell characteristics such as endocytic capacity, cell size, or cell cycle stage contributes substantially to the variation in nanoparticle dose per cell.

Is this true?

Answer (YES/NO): YES